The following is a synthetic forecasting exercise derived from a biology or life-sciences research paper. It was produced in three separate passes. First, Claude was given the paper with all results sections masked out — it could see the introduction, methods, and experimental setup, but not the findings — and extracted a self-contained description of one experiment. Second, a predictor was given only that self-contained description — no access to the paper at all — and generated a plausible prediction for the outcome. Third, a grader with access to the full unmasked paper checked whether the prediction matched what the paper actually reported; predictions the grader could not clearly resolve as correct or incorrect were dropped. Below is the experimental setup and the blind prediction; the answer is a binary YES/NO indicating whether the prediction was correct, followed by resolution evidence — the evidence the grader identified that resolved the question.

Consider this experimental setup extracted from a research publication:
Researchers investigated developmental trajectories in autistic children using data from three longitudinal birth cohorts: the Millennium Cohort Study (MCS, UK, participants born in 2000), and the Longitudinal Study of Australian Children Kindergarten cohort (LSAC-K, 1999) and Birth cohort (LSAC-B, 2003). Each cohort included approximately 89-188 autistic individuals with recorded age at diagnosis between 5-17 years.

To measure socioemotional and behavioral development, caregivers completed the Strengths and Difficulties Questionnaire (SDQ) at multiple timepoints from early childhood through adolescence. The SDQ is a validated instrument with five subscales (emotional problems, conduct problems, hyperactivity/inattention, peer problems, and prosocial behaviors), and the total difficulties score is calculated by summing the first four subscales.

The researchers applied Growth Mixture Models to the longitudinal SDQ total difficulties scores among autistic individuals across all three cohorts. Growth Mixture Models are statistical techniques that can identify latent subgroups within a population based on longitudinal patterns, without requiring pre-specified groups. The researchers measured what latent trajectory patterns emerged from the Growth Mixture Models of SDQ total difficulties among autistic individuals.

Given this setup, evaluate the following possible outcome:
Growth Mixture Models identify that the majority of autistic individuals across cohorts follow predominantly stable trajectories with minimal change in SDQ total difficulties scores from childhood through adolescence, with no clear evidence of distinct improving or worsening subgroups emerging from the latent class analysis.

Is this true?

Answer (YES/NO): NO